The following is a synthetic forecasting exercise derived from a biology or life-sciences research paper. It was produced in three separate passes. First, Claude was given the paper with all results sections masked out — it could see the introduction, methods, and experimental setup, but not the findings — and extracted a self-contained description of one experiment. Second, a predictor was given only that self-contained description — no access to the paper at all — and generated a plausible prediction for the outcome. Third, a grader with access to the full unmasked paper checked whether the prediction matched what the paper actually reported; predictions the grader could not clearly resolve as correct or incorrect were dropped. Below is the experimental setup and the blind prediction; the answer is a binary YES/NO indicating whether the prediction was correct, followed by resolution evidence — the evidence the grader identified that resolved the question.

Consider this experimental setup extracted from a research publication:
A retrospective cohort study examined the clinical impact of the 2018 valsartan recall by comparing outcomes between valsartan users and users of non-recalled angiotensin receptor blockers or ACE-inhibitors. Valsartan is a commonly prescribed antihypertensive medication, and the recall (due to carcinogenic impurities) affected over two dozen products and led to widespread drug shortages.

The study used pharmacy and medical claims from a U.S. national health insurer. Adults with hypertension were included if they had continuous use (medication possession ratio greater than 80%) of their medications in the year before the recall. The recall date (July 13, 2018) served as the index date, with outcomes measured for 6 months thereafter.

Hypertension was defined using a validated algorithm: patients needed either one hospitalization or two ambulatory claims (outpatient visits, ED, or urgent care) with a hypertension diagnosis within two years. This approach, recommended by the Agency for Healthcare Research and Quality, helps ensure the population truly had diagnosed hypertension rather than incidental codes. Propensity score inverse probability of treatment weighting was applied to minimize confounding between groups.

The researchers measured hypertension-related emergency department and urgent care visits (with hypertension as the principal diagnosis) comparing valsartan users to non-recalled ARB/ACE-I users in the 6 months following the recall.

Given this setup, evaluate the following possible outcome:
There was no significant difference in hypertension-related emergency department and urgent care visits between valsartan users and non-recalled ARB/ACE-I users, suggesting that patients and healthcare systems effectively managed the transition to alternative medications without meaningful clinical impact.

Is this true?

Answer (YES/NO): NO